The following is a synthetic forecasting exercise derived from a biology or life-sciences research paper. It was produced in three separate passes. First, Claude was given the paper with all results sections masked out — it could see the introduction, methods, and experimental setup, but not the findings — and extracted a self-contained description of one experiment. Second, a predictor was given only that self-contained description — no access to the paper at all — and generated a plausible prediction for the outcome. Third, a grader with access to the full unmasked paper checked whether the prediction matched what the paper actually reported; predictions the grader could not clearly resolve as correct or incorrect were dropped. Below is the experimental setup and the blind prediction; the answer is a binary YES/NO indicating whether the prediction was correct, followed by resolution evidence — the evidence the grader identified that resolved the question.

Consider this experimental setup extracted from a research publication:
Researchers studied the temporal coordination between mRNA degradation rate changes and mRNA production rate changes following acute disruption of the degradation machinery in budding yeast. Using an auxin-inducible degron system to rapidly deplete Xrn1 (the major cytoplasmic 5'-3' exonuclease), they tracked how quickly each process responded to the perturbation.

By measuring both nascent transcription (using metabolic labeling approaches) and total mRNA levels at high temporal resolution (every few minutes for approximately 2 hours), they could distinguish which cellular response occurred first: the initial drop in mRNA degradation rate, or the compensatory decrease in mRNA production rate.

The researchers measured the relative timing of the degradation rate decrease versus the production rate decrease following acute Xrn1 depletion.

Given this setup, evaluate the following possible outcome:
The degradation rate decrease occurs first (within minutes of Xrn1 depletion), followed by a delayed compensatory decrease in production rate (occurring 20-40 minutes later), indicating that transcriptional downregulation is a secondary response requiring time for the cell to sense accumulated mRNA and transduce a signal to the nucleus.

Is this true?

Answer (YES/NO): YES